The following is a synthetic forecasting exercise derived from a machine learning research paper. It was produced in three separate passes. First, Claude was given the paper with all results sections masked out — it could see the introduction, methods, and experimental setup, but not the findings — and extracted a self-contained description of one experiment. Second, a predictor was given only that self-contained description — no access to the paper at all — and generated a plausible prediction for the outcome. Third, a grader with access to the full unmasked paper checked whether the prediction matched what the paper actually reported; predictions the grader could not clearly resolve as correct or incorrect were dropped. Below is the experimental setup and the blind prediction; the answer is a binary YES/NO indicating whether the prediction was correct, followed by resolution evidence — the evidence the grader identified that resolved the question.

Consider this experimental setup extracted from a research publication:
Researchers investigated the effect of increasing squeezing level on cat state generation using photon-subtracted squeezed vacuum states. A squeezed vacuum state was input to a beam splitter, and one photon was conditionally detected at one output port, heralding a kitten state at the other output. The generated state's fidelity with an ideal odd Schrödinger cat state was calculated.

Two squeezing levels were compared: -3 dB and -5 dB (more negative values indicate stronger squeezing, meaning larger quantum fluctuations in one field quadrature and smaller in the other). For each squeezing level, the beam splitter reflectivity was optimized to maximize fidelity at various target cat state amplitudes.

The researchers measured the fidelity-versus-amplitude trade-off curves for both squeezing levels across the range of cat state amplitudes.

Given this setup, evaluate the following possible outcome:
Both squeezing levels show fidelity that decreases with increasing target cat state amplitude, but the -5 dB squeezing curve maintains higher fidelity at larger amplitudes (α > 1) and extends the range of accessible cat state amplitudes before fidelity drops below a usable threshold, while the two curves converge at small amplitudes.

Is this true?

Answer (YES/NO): NO